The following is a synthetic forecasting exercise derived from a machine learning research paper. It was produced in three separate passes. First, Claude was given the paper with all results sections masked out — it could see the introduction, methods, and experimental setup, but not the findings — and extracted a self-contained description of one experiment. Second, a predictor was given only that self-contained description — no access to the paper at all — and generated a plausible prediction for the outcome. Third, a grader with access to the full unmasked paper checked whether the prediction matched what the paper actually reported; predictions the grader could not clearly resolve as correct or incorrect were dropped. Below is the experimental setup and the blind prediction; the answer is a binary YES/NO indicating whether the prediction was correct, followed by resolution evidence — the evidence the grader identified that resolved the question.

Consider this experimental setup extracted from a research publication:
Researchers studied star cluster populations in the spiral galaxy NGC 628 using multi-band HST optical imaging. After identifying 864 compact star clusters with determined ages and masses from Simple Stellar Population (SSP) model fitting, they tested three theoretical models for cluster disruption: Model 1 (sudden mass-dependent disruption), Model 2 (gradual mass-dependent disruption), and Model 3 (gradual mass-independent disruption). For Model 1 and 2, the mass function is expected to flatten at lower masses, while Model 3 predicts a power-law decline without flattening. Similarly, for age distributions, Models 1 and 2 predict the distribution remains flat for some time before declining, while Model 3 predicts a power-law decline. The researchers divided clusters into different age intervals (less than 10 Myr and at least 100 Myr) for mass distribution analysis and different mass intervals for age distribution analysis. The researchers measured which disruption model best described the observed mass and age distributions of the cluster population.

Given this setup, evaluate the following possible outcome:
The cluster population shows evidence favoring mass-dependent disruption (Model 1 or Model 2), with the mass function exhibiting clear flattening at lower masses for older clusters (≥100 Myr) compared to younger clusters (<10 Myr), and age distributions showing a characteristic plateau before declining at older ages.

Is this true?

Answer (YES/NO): NO